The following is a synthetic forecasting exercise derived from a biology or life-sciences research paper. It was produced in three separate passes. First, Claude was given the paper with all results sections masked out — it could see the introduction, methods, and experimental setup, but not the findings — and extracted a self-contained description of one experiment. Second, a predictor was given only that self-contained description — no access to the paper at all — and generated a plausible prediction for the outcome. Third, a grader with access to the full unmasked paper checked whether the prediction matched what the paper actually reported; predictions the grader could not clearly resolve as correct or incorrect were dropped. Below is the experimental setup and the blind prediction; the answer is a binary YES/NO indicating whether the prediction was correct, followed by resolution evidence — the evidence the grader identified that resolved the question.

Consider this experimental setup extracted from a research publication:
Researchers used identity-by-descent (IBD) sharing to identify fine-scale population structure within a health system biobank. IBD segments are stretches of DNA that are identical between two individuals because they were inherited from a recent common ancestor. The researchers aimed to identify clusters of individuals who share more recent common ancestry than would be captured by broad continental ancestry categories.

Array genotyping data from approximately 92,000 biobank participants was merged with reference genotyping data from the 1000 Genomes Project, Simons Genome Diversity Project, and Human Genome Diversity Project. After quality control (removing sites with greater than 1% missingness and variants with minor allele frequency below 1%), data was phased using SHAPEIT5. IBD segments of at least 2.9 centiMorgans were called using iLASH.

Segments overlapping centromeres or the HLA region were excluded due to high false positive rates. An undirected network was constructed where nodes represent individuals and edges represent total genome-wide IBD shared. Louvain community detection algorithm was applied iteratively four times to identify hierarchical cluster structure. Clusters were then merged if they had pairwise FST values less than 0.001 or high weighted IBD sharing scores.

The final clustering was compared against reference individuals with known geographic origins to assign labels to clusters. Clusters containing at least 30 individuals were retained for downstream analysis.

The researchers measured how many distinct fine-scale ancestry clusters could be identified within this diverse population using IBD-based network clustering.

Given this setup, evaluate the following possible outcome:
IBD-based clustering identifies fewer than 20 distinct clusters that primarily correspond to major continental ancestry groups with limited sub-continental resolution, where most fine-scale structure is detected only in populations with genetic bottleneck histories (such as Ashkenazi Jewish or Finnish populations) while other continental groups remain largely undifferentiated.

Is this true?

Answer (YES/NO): NO